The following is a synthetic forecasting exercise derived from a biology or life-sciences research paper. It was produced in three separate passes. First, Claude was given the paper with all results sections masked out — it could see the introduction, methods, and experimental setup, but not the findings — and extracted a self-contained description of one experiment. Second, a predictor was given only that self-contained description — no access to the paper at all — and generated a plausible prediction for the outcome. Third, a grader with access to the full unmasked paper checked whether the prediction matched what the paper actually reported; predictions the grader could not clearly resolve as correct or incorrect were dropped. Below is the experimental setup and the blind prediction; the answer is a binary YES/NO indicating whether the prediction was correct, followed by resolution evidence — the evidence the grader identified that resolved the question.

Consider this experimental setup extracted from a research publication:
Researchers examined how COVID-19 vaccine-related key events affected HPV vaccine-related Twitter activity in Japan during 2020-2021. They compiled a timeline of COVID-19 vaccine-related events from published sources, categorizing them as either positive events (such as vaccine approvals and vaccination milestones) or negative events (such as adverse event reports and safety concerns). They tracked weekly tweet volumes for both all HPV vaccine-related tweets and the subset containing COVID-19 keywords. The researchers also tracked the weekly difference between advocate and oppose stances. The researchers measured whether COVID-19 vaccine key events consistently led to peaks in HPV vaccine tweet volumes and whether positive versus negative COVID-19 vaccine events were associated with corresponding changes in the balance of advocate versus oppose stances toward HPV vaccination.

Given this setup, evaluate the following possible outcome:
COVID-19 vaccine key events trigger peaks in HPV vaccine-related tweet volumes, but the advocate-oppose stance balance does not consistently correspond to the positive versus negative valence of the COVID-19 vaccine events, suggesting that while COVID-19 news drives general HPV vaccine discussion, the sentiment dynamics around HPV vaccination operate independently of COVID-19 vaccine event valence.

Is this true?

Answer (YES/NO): NO